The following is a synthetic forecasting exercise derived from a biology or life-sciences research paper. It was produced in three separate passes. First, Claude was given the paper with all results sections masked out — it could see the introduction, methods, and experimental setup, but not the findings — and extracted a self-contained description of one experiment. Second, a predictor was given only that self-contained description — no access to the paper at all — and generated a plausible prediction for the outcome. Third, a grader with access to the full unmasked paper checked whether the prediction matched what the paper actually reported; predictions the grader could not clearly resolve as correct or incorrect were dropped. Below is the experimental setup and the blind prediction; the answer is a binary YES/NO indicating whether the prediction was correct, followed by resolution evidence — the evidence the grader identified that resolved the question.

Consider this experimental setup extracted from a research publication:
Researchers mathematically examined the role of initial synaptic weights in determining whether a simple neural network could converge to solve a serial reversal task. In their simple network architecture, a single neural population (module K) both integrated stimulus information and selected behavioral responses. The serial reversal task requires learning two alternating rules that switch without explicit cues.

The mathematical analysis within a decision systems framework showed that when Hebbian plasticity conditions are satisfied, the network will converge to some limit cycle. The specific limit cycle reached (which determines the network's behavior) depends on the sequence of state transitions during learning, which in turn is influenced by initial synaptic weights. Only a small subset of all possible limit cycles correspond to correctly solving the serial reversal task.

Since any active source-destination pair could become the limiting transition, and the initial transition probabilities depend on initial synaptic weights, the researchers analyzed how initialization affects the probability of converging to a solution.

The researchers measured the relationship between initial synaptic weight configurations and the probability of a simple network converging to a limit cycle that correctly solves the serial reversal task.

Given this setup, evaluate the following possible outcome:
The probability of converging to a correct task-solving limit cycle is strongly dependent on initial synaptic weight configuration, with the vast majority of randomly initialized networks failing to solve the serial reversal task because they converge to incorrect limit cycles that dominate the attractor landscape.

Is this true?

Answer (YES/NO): YES